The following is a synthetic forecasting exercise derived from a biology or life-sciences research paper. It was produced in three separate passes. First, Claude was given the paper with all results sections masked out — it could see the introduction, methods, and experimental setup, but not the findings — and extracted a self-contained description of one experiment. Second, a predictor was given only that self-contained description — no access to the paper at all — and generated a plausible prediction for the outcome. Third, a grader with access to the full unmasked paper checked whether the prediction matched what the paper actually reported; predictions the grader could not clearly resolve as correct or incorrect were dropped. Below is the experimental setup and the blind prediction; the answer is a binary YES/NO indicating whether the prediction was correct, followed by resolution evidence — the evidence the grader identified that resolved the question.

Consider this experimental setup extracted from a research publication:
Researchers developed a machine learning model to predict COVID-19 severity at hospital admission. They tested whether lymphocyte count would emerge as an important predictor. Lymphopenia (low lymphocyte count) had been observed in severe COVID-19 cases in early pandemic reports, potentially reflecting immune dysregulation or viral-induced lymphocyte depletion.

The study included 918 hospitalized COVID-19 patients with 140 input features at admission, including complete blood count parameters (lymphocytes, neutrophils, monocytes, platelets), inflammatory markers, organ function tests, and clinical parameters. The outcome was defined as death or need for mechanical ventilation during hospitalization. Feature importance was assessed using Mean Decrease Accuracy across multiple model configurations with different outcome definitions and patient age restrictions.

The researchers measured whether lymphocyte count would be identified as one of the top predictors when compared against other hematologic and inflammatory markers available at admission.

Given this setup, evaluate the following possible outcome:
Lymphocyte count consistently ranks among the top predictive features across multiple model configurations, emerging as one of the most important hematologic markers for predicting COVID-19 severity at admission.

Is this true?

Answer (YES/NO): NO